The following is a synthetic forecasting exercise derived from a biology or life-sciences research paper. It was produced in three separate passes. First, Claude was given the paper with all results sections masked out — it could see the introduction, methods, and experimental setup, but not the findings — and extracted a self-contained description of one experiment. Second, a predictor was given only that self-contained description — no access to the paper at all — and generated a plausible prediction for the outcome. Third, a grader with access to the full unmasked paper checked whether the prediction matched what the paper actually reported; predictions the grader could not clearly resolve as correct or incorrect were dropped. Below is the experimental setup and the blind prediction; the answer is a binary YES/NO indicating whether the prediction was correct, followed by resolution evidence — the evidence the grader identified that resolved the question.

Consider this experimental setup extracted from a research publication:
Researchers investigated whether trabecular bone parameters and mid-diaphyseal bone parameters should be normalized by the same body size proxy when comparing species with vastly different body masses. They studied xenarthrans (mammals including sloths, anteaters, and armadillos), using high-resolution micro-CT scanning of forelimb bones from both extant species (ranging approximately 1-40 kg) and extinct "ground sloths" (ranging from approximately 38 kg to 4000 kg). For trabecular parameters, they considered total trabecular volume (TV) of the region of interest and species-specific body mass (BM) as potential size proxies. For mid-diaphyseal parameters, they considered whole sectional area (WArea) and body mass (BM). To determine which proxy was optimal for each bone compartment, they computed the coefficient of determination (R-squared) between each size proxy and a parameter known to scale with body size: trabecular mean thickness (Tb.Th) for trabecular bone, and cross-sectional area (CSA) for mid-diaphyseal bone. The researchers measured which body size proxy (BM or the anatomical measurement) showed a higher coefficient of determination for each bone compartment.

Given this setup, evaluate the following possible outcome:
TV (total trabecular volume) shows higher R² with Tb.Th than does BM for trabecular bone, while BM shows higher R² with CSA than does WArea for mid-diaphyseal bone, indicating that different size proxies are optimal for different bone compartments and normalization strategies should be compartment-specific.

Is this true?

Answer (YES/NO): NO